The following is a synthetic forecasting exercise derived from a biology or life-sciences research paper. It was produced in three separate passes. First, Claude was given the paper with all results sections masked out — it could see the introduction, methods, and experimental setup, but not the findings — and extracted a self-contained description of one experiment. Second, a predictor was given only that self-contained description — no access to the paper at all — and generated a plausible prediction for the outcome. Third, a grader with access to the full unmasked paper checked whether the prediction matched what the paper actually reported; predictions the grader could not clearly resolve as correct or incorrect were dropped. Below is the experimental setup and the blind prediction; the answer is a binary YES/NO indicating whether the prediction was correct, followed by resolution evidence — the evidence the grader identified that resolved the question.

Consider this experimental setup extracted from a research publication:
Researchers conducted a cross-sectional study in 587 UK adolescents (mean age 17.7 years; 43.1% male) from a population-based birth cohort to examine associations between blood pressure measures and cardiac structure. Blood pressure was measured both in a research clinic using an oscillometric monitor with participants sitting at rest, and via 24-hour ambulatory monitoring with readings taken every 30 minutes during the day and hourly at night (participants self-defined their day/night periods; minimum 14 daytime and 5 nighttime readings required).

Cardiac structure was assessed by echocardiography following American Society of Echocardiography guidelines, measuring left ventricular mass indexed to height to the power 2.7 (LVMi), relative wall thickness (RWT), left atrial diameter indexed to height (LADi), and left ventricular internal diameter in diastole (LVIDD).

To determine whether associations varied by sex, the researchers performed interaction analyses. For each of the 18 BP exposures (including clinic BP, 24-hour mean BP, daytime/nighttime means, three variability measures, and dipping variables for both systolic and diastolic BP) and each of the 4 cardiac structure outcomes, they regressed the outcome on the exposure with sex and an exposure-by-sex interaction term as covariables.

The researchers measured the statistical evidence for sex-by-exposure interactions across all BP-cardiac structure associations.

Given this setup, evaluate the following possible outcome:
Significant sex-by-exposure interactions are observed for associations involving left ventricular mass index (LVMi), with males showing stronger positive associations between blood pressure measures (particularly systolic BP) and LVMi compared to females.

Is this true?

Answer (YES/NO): NO